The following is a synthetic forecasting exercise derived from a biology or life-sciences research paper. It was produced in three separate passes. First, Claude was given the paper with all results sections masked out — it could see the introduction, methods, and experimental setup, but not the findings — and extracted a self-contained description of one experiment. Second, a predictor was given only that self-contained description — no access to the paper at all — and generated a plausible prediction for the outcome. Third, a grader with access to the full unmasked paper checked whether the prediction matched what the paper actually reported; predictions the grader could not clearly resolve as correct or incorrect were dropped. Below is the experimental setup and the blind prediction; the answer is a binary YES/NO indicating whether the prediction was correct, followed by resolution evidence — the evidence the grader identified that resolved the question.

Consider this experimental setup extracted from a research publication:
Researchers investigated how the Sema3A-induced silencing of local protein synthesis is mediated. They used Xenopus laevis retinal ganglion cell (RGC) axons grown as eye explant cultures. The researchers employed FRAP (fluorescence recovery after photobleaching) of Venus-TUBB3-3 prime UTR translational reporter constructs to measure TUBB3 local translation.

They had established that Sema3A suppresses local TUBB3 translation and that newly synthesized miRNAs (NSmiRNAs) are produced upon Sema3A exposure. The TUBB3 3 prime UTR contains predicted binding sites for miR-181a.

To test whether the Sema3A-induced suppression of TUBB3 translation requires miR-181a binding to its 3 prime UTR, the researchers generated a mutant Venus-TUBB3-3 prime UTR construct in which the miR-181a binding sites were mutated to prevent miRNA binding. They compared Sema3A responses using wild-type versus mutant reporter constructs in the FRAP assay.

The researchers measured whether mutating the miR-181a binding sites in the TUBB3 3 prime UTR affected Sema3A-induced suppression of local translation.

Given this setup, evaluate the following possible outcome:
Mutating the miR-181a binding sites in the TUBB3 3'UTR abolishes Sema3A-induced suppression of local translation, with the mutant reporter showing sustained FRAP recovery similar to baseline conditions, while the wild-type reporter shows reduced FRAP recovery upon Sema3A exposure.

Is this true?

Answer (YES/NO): YES